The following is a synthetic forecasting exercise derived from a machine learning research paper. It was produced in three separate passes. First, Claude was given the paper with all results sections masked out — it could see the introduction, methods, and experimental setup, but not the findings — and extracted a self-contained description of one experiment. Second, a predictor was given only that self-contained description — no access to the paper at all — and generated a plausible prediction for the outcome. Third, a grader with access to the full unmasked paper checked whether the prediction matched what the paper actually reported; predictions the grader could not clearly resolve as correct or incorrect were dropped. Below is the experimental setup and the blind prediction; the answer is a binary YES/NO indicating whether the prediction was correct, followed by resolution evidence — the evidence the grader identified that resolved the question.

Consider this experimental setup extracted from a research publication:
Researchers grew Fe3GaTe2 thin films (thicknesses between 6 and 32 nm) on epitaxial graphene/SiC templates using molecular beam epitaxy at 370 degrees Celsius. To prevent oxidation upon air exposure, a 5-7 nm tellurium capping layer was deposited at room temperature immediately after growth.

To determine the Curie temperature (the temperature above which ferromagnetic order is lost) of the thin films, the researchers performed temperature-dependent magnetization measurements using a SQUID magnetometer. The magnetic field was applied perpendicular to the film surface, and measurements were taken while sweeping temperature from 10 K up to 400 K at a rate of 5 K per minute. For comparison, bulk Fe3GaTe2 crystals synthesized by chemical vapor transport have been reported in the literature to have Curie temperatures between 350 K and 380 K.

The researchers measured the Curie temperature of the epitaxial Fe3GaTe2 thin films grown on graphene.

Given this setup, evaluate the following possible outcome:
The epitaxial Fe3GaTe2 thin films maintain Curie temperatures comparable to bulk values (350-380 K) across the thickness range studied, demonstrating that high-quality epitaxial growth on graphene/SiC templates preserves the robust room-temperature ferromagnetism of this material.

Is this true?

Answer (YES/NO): NO